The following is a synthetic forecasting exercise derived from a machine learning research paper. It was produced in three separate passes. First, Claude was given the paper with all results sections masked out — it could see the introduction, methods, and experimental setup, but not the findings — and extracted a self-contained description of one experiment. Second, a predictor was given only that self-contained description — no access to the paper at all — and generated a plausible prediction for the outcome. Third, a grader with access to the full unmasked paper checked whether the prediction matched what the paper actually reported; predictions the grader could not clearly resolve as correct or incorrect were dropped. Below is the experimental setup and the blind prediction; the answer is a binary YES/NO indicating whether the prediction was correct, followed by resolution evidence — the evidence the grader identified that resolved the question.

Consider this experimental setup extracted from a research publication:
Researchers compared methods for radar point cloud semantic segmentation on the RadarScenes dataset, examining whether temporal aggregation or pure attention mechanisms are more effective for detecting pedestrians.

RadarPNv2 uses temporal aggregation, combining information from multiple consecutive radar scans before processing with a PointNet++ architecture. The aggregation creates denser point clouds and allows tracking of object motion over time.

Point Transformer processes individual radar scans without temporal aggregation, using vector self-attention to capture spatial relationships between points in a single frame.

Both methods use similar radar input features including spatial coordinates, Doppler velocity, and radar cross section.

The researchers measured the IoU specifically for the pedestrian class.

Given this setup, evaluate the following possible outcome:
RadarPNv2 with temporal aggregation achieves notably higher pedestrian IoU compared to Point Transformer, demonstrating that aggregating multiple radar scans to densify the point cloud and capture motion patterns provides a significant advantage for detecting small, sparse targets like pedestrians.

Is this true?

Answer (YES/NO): YES